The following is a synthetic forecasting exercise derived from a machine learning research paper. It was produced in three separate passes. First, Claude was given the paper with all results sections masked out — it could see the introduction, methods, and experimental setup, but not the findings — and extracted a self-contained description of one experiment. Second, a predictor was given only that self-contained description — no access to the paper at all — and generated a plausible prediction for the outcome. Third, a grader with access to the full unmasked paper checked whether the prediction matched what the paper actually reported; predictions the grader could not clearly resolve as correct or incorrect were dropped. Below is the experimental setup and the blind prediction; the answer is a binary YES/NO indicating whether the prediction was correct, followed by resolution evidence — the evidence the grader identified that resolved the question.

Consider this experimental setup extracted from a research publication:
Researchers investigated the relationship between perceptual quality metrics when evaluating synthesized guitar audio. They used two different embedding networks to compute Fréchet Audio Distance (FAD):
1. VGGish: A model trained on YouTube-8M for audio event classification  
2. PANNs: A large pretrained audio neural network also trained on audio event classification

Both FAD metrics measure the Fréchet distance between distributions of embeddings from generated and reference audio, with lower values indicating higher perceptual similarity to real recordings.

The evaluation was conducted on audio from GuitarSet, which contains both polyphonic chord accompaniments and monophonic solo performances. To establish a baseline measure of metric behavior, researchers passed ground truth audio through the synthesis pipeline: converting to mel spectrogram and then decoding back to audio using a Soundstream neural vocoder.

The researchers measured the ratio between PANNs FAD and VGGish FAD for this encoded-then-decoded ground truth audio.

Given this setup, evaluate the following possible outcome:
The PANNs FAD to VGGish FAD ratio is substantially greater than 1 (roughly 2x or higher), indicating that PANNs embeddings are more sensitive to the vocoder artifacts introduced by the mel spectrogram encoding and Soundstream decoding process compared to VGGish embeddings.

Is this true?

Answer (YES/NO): YES